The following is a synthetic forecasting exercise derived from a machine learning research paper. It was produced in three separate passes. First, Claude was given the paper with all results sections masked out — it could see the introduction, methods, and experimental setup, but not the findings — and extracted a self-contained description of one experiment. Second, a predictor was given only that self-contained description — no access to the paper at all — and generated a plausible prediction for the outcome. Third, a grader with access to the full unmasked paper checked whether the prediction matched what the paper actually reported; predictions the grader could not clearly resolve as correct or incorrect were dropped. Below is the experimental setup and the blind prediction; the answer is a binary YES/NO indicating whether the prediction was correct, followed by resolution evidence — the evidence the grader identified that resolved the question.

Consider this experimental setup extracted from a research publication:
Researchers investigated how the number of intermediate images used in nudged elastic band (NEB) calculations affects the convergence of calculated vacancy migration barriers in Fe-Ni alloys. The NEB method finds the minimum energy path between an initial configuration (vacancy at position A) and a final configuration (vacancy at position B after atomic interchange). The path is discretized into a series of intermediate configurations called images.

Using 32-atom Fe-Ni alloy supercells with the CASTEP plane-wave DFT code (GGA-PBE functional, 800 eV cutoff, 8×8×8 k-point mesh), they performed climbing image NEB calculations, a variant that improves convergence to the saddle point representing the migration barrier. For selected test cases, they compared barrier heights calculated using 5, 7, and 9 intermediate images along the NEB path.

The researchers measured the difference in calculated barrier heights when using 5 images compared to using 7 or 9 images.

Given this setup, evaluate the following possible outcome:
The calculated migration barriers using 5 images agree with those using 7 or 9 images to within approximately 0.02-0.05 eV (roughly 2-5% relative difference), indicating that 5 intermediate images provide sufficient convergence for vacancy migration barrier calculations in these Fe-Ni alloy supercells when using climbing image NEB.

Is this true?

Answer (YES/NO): NO